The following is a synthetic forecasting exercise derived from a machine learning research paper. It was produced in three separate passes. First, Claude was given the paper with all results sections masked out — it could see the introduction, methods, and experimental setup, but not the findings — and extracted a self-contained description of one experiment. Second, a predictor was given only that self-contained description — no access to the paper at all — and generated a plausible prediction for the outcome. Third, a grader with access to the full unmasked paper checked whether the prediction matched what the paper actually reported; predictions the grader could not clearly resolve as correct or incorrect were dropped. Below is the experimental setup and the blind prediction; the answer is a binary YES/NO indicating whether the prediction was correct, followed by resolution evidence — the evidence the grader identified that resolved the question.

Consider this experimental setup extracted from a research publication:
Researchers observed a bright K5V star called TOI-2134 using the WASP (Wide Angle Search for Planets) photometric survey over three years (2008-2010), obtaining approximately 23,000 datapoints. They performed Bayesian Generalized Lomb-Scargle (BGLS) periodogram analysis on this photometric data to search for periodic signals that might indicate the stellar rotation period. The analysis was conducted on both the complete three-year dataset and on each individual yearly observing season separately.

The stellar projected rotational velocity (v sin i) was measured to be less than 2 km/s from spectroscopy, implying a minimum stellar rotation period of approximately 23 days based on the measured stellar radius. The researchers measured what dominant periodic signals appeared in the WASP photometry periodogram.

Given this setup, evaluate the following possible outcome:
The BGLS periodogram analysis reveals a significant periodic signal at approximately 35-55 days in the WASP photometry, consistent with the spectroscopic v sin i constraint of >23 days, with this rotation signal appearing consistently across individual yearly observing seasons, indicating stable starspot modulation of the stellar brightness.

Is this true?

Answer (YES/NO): NO